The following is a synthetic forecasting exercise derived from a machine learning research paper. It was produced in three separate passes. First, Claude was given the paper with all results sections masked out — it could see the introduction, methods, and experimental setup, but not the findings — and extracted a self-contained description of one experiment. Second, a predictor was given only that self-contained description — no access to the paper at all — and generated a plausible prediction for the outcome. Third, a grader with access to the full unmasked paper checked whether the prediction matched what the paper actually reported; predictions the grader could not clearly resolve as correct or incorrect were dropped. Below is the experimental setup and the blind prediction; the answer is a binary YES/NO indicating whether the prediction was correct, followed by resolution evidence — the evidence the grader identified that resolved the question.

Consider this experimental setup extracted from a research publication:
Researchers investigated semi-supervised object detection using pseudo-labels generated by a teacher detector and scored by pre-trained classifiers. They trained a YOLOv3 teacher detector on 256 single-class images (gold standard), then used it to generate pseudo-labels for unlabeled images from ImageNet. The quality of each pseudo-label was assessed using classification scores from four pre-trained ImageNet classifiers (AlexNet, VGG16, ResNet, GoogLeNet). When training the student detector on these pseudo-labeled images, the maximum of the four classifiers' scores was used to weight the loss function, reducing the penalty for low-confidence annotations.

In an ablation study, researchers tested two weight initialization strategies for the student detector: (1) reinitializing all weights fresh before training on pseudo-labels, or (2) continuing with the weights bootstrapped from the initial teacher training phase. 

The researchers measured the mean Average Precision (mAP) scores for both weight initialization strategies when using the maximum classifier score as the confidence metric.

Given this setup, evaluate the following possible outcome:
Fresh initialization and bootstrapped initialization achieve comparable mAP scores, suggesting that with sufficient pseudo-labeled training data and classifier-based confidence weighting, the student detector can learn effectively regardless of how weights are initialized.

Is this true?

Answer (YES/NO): NO